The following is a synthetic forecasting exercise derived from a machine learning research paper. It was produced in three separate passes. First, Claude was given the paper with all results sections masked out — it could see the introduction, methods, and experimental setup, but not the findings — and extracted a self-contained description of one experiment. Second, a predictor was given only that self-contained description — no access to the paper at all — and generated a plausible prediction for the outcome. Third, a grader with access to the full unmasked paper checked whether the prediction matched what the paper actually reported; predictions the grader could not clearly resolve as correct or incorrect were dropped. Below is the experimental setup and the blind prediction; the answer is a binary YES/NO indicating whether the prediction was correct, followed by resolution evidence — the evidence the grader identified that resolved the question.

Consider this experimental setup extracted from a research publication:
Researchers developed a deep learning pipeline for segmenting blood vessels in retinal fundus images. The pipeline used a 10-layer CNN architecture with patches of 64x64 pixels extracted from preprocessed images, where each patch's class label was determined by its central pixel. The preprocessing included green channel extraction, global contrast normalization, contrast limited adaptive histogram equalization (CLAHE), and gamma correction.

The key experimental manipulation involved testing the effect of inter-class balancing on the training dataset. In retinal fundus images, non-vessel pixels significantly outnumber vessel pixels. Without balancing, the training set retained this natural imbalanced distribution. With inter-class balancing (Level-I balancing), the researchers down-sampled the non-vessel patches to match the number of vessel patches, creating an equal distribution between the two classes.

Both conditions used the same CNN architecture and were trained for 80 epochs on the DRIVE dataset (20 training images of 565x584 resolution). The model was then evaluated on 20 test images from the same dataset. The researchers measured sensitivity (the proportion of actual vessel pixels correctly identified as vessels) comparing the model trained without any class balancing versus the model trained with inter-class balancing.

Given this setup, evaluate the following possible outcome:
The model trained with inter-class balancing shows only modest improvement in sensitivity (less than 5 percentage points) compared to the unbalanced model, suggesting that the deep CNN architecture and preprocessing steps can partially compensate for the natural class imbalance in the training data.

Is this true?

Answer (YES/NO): NO